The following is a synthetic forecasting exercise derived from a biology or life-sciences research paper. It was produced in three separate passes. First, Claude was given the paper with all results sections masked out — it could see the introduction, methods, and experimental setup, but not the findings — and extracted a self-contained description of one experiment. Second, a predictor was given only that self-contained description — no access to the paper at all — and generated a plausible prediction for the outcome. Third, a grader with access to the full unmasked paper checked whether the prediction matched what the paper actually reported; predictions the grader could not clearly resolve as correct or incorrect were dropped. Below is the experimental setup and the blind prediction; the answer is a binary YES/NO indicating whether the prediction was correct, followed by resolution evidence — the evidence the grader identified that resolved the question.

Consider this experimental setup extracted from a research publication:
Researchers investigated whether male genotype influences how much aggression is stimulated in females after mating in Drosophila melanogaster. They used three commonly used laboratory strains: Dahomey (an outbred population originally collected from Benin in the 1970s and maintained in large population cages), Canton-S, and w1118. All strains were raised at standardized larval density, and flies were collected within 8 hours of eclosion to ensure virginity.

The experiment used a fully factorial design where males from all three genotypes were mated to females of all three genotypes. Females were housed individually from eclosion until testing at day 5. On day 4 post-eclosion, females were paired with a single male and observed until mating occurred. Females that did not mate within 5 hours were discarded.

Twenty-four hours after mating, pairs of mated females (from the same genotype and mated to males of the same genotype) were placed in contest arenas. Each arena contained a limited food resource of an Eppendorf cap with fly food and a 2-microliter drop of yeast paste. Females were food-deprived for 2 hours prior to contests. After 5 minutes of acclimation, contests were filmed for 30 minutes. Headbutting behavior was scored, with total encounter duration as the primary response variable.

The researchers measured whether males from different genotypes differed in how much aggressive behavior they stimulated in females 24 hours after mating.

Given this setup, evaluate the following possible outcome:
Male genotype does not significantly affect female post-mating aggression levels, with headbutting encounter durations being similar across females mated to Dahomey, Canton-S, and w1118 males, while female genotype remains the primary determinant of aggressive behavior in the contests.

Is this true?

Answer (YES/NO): NO